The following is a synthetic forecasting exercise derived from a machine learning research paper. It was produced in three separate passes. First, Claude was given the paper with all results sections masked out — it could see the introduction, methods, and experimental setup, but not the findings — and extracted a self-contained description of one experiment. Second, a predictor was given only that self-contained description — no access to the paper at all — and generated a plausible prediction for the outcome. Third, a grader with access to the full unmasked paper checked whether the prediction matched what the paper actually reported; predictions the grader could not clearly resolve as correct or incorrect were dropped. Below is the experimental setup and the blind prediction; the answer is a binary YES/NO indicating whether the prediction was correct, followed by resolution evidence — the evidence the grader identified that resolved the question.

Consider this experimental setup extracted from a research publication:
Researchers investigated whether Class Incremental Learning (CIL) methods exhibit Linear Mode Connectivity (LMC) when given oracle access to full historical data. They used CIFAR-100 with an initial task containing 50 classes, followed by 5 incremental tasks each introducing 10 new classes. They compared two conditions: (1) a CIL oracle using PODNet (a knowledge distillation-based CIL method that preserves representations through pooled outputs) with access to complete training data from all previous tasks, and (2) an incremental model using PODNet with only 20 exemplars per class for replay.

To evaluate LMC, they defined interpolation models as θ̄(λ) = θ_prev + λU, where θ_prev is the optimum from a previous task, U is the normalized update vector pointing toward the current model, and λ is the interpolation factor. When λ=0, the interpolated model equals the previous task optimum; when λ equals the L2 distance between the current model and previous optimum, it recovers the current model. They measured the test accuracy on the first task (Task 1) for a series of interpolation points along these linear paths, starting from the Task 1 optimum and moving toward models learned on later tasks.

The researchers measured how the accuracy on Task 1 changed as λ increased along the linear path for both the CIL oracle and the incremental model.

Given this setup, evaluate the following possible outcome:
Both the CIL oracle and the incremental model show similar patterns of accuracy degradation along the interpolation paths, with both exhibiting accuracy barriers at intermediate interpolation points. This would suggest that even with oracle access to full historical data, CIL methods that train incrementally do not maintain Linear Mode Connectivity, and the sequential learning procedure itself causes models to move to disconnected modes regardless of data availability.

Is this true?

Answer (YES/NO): NO